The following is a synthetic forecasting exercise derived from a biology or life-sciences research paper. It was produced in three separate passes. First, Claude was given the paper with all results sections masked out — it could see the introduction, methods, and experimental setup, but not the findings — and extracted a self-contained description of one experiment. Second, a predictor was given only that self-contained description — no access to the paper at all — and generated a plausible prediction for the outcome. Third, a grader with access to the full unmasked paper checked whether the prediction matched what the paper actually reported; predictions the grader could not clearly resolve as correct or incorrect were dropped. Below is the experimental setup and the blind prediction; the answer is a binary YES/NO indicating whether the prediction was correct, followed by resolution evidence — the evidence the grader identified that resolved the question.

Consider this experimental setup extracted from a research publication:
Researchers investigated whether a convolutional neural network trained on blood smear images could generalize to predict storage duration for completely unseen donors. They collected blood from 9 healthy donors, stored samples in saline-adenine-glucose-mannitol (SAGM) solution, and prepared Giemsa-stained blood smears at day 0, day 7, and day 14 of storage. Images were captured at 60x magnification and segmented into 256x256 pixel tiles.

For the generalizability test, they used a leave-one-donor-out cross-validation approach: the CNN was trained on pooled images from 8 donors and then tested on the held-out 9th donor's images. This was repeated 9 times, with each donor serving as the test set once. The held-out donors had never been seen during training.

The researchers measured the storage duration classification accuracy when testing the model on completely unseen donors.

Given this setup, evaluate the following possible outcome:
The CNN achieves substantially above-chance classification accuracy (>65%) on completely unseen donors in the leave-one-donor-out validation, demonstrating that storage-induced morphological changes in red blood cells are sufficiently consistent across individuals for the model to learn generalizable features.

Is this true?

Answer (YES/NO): NO